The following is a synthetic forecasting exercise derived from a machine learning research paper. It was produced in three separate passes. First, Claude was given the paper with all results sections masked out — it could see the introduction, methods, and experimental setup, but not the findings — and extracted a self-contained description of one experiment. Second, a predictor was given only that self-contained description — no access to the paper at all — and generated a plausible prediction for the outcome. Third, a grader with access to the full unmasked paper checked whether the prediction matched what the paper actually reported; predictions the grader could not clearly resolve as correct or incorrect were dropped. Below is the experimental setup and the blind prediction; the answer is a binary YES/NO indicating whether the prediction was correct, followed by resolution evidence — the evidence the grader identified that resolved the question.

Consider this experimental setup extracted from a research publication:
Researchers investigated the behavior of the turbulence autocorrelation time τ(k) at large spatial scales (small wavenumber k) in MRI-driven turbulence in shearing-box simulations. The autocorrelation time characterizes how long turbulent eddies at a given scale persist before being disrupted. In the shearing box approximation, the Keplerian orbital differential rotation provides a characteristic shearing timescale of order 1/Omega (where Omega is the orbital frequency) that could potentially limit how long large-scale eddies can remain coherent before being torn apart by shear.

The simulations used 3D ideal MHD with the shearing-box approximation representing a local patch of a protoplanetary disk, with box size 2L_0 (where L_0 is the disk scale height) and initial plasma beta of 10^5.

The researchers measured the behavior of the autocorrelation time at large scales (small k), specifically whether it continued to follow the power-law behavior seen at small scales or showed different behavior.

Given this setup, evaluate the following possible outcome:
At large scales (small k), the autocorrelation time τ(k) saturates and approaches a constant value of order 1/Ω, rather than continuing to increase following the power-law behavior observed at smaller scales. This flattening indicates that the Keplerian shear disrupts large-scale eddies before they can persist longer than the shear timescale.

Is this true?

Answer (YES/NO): YES